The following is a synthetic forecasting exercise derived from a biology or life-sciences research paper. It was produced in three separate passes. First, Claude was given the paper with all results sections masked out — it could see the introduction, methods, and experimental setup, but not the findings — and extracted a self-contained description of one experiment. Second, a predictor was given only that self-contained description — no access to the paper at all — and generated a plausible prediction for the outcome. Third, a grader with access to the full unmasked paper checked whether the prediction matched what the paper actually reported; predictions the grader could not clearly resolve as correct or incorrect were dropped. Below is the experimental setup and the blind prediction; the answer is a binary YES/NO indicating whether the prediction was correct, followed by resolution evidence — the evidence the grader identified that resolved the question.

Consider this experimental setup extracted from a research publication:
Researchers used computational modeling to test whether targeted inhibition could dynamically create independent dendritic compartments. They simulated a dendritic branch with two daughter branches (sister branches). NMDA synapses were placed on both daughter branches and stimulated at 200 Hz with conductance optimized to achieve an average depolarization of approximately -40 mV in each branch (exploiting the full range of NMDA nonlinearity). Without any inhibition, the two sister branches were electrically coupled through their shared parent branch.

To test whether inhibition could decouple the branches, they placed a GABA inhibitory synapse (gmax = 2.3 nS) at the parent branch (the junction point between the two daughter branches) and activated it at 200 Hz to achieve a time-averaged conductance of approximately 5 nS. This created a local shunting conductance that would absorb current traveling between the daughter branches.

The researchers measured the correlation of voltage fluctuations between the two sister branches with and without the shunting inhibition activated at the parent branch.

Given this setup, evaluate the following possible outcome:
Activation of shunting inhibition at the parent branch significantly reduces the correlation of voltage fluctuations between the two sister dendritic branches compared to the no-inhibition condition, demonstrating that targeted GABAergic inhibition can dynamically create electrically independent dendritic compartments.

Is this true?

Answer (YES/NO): YES